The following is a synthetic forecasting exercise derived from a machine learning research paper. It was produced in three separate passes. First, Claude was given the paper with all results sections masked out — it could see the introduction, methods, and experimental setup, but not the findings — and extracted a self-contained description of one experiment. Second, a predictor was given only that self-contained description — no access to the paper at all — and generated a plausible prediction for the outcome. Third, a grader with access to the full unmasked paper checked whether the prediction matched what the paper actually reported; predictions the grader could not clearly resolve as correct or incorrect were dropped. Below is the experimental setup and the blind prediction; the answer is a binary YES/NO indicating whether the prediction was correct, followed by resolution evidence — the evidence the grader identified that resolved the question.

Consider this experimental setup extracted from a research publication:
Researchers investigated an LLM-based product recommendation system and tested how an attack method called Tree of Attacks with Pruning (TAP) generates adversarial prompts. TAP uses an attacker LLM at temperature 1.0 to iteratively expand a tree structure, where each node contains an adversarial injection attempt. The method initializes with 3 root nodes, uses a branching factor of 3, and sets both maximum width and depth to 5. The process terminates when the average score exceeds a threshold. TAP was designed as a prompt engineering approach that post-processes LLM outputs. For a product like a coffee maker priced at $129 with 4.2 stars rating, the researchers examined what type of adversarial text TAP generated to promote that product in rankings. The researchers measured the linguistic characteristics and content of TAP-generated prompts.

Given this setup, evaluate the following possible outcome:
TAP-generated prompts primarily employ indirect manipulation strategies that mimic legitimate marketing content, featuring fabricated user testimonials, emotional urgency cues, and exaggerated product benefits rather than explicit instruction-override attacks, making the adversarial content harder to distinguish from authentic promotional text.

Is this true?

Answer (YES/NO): NO